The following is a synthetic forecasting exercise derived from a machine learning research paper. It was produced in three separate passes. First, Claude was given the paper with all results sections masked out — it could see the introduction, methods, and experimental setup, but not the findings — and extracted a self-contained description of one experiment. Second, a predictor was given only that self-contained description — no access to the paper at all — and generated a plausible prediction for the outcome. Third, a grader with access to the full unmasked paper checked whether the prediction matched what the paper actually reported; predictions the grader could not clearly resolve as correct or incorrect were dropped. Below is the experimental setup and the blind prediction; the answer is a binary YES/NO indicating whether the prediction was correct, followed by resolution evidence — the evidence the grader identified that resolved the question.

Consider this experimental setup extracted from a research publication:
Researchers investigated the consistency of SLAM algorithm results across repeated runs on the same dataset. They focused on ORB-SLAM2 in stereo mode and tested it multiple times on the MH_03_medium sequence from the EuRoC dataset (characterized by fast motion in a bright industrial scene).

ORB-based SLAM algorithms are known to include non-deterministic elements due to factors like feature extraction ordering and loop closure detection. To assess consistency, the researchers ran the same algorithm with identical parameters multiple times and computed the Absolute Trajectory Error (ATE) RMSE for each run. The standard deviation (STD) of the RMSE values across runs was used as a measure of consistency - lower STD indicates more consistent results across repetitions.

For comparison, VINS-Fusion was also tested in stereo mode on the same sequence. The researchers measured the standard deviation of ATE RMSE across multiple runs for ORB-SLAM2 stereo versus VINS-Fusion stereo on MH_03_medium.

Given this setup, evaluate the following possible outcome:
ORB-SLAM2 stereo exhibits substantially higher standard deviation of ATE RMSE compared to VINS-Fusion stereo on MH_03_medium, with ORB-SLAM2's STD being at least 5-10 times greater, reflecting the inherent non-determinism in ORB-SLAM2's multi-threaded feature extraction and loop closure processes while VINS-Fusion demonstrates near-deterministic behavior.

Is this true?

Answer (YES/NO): YES